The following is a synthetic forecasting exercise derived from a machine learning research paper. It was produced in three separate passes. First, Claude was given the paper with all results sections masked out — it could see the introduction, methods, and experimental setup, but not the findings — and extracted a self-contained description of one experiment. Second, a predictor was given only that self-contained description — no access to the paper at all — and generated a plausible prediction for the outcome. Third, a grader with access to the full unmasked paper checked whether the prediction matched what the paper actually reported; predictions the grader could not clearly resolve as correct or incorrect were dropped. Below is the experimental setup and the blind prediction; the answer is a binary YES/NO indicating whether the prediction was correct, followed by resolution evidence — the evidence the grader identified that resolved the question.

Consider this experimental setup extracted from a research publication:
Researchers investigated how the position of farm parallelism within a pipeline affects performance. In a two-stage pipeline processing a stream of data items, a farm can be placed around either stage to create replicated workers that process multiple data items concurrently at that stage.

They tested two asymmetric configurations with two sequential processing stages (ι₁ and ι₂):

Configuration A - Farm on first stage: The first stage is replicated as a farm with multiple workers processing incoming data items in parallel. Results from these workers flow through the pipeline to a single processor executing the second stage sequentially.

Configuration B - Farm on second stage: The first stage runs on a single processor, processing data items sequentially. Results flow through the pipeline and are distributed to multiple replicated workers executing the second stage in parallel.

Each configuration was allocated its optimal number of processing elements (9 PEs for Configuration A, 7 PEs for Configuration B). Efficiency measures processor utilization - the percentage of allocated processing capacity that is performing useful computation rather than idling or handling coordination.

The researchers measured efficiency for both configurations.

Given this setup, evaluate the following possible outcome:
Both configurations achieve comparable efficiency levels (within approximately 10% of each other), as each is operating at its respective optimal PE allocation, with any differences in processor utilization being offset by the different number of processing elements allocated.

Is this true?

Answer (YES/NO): NO